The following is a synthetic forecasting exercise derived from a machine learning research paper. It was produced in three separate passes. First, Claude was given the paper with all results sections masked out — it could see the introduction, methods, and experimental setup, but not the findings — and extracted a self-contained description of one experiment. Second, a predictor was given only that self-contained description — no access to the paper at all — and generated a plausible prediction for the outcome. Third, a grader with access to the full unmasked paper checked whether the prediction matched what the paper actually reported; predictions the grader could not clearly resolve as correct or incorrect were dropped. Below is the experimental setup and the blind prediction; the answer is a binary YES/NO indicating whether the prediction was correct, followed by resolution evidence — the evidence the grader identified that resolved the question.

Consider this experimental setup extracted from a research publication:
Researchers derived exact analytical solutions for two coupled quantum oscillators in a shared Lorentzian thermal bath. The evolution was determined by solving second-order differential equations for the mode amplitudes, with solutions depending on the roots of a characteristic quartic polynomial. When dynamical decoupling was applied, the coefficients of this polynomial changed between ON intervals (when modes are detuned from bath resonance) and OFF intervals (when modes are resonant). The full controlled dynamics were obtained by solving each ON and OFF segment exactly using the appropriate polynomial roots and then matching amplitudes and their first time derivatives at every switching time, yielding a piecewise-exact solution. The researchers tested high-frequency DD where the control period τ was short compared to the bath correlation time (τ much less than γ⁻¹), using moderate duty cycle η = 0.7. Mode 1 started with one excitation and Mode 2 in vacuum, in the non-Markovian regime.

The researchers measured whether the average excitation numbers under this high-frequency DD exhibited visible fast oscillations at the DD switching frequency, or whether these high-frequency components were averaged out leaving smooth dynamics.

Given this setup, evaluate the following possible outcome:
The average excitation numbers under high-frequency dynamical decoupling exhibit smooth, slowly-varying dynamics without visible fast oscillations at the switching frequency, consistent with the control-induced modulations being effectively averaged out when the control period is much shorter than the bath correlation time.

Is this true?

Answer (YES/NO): NO